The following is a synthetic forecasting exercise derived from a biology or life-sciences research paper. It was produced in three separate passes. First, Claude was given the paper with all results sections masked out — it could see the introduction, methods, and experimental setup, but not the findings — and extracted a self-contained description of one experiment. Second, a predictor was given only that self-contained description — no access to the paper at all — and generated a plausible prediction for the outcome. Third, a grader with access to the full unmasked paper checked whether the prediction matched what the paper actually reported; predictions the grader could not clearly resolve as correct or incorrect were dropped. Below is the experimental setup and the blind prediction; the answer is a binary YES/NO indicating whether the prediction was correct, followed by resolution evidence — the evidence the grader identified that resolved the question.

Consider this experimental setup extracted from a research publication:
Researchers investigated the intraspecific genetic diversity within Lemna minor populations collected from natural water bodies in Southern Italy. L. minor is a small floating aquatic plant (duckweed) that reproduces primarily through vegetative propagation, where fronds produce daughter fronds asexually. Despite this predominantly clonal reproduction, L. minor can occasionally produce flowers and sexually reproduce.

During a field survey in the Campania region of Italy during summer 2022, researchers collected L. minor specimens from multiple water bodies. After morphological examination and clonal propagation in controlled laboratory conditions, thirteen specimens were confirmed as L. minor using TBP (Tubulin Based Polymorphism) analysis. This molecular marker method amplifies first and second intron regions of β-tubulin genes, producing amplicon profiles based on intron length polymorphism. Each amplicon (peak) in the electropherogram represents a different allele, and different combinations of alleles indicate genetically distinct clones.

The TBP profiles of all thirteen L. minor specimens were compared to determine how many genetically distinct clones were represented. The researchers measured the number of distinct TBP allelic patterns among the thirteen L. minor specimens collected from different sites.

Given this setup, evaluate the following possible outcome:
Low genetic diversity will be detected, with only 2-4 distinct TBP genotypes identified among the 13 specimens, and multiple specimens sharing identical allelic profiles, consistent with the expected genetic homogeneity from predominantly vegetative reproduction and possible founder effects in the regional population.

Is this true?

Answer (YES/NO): NO